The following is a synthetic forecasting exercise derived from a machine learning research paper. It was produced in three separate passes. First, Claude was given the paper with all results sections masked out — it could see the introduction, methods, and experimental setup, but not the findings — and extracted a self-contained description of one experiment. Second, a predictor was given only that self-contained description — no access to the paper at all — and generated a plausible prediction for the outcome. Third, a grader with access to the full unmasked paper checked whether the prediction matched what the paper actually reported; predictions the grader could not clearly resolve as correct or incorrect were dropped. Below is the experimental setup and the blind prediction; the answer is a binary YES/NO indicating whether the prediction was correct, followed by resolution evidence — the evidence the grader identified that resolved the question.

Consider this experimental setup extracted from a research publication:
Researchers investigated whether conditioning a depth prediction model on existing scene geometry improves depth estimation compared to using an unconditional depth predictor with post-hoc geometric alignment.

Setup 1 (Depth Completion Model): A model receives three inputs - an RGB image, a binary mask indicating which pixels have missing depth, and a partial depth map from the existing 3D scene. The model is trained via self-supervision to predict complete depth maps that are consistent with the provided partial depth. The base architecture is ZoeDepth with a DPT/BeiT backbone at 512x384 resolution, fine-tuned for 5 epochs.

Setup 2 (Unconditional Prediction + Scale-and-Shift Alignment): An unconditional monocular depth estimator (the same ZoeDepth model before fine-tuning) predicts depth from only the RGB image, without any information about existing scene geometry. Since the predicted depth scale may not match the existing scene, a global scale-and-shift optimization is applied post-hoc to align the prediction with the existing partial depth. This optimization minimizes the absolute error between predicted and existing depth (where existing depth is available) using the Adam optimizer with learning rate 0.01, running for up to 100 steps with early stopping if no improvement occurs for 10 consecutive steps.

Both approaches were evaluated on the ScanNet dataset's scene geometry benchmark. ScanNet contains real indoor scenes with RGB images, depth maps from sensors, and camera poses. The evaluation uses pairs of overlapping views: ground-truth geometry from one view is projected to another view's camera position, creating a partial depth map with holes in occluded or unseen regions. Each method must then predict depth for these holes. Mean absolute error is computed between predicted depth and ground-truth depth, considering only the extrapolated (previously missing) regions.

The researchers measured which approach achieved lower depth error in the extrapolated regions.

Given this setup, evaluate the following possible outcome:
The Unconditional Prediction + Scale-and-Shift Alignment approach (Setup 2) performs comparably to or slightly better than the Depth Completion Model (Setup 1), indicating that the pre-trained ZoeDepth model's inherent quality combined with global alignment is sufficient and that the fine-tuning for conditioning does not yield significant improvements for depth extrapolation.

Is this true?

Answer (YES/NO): NO